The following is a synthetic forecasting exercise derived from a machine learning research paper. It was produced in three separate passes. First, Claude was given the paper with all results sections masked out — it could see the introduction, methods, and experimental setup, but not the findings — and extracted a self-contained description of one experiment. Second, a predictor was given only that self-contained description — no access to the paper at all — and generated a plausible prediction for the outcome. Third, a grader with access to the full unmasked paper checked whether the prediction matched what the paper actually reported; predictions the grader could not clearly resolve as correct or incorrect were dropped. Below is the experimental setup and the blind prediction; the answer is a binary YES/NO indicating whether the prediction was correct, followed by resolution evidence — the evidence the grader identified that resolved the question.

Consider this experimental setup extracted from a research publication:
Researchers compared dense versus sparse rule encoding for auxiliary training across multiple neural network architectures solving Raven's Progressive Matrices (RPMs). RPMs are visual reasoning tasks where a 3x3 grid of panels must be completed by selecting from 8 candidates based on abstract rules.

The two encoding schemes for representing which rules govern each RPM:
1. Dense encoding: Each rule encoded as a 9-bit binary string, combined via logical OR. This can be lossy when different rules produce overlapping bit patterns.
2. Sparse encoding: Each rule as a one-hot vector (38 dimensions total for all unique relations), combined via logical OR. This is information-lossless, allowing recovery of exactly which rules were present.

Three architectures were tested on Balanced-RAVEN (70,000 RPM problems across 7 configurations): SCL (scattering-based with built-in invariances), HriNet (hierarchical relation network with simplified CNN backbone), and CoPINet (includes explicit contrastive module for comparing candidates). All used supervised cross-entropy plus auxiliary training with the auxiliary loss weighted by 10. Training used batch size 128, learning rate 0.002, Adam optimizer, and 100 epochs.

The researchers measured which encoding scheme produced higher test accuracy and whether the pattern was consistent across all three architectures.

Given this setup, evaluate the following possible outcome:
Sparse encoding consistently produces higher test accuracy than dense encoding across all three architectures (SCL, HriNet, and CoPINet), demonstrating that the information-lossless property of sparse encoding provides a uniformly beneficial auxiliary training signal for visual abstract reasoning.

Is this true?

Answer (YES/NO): YES